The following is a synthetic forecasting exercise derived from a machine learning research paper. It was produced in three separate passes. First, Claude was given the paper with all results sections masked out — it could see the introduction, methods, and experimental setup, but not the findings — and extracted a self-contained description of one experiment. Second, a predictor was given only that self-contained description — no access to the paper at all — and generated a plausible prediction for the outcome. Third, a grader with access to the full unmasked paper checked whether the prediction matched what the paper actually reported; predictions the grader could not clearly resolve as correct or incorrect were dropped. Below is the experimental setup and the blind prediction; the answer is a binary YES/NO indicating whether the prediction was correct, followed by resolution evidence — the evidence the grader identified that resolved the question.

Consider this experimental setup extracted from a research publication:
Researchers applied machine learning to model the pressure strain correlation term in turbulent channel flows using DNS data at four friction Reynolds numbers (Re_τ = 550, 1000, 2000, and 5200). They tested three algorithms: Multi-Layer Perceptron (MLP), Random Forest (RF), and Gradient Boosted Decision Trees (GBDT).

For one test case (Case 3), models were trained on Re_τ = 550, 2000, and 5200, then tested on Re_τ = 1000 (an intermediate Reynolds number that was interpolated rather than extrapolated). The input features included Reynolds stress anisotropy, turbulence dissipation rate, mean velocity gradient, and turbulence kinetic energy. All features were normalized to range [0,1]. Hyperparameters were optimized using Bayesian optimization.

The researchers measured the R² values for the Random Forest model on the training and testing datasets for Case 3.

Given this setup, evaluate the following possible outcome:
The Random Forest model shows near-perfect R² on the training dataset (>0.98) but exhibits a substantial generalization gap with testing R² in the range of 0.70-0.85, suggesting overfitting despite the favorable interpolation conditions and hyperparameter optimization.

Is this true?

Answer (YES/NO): NO